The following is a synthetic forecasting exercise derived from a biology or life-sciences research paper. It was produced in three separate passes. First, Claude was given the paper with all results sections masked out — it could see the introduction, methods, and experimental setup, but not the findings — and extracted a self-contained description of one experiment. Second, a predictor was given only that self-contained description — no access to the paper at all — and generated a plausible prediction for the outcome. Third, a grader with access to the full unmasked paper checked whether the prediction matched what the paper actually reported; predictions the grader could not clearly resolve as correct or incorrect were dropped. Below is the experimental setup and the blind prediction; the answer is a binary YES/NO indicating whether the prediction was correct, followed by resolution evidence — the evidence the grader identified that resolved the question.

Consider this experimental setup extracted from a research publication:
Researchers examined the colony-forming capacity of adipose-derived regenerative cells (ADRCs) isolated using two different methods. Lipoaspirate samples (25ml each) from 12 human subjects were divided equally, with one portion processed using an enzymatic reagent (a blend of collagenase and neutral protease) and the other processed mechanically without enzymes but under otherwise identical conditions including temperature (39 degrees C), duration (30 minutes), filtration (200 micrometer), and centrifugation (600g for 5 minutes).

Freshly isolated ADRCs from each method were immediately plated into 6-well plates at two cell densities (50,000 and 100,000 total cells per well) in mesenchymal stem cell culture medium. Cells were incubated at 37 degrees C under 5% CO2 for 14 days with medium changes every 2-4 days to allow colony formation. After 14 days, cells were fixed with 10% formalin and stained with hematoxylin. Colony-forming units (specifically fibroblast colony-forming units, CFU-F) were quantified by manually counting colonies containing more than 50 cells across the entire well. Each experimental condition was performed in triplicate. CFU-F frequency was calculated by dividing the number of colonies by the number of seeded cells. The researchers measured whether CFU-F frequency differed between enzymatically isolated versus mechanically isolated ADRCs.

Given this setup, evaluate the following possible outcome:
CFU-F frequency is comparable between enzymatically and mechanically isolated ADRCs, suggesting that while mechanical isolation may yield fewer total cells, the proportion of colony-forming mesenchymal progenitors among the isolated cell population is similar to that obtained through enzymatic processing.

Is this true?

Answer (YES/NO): NO